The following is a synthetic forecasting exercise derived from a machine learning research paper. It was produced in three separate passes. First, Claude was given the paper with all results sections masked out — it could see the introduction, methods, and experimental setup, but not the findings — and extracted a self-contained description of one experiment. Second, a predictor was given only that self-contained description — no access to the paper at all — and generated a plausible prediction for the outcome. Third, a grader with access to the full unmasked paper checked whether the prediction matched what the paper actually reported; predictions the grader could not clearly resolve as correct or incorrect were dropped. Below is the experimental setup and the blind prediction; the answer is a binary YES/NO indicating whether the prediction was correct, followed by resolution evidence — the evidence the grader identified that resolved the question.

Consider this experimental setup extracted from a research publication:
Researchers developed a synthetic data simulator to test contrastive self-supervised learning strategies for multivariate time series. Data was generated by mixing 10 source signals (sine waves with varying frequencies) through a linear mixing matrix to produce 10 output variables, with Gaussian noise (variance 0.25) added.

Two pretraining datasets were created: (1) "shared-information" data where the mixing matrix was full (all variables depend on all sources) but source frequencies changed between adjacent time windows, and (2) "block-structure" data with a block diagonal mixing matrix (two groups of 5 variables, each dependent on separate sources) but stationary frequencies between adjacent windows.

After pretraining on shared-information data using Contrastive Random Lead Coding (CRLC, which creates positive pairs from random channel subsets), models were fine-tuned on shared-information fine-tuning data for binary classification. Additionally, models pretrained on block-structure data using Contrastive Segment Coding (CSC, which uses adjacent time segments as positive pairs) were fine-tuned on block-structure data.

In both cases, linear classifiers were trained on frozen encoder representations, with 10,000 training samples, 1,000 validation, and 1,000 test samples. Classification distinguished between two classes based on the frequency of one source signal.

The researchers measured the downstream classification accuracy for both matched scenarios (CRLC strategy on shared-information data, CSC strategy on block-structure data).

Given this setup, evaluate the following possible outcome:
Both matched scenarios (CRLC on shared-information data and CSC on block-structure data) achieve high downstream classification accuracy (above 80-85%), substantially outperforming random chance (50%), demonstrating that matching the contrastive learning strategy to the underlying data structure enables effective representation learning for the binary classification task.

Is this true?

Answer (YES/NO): NO